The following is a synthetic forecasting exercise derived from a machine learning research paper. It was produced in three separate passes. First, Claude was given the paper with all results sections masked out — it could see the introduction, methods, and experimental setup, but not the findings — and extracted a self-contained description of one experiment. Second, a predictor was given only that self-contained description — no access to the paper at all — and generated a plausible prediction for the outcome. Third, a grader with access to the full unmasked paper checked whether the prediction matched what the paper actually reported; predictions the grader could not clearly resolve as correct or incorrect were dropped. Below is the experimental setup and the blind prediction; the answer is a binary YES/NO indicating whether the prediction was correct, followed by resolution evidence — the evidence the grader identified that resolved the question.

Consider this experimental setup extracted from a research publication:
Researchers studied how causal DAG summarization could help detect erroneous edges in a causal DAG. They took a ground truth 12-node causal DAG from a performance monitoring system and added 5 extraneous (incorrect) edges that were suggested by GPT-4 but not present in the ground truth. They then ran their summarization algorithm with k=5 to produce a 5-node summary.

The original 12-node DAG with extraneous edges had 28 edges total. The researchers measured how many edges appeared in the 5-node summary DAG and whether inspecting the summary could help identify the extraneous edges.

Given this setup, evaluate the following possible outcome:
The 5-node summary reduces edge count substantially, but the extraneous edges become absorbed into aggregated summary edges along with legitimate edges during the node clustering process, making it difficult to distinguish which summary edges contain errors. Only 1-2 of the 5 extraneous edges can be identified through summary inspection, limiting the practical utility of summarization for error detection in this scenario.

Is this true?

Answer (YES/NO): NO